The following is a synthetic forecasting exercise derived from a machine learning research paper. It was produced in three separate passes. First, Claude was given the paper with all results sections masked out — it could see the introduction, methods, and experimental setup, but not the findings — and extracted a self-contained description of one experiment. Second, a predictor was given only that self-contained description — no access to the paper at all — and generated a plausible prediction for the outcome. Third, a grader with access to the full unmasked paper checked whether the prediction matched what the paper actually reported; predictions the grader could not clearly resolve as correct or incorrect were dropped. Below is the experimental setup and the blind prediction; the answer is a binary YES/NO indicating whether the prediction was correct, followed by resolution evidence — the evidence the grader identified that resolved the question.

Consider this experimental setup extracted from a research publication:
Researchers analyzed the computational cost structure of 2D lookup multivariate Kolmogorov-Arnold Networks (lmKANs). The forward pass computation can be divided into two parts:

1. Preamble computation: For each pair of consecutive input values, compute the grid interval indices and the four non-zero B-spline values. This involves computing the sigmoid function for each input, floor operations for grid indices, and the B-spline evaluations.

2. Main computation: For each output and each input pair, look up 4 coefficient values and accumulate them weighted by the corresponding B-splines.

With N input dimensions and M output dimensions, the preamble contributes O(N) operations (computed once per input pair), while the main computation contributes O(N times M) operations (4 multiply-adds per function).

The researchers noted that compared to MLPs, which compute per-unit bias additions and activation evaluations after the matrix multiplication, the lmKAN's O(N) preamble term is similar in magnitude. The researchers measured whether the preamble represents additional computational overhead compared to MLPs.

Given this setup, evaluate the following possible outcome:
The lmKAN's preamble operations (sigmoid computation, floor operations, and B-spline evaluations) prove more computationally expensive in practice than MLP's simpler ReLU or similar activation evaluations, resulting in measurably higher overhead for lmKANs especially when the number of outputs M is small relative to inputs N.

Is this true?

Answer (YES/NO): NO